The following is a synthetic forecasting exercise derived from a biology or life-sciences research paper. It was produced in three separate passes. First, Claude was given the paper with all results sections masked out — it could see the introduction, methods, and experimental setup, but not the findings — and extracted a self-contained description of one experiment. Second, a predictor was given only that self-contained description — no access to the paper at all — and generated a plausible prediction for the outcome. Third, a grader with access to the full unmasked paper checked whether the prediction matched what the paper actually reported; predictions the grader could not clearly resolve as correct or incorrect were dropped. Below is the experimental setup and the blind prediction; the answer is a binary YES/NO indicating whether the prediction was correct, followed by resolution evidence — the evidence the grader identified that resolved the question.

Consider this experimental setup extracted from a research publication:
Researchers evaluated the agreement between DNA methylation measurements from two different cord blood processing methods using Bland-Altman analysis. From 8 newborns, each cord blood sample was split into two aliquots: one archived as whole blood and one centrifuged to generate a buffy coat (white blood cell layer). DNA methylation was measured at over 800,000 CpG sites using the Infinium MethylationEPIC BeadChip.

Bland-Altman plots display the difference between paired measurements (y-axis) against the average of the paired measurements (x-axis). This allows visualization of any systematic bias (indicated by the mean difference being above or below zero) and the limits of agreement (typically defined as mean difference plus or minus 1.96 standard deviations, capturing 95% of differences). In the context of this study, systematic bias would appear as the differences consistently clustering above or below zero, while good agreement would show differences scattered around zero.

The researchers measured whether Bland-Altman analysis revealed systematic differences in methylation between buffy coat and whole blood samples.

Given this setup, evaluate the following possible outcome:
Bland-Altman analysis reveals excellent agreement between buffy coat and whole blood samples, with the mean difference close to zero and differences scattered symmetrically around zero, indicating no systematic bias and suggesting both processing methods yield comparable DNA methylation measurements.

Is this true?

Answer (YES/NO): YES